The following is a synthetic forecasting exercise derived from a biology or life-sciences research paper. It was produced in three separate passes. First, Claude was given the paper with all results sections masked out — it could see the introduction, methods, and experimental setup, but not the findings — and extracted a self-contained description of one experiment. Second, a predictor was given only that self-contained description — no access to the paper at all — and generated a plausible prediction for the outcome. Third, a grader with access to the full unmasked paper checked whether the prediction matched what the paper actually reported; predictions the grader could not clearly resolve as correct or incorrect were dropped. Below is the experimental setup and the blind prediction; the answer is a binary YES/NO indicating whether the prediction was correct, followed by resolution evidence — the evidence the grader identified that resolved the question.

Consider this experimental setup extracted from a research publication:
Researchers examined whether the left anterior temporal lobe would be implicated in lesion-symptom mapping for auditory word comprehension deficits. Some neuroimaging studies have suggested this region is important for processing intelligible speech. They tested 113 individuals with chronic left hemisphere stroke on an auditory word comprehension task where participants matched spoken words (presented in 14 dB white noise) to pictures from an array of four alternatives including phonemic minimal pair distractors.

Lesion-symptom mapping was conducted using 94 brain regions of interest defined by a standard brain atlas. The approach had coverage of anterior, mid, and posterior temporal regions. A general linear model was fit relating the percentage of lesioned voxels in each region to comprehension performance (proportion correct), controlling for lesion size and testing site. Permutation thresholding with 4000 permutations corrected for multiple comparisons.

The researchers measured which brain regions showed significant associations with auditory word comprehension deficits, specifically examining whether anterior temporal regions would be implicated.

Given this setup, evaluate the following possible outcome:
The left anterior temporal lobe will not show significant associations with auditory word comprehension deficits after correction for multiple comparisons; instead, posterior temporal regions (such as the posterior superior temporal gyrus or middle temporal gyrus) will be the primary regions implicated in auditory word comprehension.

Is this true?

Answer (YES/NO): NO